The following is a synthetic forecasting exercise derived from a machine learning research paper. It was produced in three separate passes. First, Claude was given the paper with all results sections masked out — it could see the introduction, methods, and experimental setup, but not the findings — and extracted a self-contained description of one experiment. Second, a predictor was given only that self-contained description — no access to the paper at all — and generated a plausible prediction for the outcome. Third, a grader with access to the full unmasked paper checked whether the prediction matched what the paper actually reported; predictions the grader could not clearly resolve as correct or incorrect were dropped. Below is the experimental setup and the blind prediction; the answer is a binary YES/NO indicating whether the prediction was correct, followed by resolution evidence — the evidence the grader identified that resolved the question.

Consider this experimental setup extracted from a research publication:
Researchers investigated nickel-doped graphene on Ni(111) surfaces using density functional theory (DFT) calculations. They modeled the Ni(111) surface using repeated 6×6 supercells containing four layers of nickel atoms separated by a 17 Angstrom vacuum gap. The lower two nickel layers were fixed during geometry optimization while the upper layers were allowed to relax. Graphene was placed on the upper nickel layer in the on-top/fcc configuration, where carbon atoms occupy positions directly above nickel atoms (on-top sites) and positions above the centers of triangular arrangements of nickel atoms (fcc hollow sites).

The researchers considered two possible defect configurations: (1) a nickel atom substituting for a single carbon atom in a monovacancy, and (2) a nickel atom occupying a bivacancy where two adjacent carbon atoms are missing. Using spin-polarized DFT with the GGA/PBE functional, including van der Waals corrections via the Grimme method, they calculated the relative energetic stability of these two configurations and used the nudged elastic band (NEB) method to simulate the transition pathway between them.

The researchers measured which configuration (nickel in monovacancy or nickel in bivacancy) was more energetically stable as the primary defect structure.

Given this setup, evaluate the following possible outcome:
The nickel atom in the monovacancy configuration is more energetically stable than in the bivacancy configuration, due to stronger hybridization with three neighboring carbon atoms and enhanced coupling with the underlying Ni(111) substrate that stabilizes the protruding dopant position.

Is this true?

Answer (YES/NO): NO